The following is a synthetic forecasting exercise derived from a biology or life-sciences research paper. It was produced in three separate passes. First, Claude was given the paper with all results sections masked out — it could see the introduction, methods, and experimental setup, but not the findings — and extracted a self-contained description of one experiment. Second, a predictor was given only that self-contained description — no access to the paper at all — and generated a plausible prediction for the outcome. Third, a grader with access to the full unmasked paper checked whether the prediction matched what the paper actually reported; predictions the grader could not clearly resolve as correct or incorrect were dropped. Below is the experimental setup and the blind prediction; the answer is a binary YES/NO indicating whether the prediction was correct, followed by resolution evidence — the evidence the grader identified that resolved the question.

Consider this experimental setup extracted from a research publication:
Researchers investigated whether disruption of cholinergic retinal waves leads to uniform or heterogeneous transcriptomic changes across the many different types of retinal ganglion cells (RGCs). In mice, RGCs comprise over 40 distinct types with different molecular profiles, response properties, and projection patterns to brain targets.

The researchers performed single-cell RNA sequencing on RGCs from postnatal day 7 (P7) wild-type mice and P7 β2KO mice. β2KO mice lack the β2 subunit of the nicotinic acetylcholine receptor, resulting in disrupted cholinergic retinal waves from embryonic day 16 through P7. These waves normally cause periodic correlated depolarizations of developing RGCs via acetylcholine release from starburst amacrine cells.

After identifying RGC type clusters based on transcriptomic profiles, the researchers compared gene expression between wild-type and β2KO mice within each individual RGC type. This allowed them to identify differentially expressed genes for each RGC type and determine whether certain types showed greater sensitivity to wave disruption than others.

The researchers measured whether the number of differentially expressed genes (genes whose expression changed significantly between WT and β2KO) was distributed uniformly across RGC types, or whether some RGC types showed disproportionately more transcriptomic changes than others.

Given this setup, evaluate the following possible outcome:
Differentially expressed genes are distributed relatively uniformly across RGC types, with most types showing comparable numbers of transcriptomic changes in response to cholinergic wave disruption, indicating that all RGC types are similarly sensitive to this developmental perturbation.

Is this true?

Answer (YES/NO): YES